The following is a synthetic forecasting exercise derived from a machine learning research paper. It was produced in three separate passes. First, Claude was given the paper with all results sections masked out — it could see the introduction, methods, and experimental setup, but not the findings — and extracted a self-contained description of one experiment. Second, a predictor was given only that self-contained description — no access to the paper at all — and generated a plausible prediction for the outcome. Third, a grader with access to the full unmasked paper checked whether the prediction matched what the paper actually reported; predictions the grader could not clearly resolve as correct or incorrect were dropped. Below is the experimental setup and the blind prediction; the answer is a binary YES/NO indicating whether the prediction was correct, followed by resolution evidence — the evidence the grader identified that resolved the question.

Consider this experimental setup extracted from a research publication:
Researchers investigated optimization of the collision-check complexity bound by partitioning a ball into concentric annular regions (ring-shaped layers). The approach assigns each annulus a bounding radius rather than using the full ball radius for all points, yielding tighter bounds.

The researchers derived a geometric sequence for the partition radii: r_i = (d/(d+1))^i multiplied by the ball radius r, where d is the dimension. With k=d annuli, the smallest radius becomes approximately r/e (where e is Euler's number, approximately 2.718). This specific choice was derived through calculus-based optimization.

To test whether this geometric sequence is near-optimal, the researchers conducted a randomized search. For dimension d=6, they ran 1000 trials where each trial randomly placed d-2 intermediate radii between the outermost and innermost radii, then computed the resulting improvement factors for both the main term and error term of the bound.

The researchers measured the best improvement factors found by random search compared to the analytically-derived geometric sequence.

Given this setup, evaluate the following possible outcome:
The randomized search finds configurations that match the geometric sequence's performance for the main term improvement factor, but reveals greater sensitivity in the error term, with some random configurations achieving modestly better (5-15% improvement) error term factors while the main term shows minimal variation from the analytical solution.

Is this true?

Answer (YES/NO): NO